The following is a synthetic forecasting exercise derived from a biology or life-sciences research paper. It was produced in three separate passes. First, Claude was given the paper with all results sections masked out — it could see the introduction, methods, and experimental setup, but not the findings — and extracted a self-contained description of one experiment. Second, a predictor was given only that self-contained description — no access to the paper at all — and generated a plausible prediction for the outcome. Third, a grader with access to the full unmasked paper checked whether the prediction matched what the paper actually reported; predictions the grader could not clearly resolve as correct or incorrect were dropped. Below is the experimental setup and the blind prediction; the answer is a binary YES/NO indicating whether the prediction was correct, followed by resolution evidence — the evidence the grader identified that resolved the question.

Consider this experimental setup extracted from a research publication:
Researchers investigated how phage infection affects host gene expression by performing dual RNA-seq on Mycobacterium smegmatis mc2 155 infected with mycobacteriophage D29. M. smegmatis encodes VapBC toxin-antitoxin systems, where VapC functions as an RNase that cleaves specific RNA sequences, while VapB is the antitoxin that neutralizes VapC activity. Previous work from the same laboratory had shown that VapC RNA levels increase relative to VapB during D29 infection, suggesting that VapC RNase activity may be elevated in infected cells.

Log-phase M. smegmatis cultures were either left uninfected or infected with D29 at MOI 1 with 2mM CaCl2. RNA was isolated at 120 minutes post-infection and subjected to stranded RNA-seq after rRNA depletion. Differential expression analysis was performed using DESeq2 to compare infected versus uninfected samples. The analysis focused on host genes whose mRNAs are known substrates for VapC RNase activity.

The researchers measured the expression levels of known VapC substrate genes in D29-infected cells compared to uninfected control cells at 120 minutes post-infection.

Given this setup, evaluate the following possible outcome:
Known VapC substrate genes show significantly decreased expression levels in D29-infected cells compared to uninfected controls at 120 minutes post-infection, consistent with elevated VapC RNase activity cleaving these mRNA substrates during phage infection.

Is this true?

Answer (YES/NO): YES